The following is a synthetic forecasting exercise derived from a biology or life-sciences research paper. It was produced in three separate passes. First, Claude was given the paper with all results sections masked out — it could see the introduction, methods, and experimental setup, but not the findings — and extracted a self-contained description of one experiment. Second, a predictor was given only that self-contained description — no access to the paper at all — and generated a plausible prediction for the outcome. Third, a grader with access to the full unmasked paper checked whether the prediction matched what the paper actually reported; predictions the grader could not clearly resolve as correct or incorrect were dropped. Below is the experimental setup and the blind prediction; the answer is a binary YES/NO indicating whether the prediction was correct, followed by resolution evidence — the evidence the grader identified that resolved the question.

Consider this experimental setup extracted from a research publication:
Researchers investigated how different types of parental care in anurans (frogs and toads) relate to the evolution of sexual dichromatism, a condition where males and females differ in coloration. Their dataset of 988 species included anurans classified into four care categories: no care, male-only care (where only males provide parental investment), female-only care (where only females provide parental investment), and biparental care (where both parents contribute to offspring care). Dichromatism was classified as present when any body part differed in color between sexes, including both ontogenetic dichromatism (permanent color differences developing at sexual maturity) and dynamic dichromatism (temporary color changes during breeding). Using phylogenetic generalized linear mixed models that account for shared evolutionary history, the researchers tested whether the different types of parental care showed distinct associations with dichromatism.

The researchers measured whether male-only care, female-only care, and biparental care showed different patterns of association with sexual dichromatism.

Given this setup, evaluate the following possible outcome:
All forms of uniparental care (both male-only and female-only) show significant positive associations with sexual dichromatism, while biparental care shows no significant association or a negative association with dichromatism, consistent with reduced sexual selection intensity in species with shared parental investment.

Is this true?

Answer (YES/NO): NO